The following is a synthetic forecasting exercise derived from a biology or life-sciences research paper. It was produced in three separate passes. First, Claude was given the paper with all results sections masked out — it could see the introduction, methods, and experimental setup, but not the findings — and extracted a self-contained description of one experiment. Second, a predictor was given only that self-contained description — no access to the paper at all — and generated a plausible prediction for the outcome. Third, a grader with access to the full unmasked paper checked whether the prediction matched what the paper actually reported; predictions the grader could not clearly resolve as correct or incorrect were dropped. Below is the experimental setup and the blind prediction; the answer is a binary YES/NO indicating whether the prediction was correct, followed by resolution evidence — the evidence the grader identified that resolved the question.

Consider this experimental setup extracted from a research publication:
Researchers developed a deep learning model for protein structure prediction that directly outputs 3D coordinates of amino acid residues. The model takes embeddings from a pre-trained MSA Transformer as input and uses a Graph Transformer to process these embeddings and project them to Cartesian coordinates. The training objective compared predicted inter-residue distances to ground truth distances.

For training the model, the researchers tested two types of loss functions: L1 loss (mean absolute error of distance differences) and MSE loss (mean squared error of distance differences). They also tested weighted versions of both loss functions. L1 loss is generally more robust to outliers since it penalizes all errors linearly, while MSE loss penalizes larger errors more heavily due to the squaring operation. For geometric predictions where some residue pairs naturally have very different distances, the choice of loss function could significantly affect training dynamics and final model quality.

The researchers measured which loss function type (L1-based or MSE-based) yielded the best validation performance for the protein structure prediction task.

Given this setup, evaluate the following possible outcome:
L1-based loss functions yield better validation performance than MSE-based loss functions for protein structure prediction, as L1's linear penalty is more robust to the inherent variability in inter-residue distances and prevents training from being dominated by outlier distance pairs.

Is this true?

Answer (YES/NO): YES